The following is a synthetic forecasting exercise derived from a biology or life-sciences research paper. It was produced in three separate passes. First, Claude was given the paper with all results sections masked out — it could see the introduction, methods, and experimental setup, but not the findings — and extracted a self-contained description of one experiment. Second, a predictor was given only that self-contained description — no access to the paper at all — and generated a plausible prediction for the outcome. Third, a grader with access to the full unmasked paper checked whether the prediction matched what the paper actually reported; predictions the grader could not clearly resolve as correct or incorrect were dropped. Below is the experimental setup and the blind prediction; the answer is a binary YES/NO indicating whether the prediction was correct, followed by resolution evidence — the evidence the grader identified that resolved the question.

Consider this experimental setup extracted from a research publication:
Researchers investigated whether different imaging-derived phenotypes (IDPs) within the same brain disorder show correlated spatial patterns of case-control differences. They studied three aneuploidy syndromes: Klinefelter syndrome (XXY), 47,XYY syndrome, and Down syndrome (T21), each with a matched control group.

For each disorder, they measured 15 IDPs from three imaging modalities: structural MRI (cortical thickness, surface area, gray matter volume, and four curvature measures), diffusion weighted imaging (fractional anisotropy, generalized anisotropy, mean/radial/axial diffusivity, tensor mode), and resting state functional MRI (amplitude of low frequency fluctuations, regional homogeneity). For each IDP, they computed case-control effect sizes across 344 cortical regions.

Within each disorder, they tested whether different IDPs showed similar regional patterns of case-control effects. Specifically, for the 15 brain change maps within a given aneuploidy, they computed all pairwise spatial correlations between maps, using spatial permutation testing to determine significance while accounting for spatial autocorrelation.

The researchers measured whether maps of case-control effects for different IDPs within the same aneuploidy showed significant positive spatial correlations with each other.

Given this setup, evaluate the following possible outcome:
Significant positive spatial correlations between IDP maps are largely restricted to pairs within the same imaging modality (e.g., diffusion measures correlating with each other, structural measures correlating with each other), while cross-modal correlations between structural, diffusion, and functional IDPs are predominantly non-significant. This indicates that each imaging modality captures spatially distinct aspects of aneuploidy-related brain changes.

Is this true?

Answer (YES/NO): YES